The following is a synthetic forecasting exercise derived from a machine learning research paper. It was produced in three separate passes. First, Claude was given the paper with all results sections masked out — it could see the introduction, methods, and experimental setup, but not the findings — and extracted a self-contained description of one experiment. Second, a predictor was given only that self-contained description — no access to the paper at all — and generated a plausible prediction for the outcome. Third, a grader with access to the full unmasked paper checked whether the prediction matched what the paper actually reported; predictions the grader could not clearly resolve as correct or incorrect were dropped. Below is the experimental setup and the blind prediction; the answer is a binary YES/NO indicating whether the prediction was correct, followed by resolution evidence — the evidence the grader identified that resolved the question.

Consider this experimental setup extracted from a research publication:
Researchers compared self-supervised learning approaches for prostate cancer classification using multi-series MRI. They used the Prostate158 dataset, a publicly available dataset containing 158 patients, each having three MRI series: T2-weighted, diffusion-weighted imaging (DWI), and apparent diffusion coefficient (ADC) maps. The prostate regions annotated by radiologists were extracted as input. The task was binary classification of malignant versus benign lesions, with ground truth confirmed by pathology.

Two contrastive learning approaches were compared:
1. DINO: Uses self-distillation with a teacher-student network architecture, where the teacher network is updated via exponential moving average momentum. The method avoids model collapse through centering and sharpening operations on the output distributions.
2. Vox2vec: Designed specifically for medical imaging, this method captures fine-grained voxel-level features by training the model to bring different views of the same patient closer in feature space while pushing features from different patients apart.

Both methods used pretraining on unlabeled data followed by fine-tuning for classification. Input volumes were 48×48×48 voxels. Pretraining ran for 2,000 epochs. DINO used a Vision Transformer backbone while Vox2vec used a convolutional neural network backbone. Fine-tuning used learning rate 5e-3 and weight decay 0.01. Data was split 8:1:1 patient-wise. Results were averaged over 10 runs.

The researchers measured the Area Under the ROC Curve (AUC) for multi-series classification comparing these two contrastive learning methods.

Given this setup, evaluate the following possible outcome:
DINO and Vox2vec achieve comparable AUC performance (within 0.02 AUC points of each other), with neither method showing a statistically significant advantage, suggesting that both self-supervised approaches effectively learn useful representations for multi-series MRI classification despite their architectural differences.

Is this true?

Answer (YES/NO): YES